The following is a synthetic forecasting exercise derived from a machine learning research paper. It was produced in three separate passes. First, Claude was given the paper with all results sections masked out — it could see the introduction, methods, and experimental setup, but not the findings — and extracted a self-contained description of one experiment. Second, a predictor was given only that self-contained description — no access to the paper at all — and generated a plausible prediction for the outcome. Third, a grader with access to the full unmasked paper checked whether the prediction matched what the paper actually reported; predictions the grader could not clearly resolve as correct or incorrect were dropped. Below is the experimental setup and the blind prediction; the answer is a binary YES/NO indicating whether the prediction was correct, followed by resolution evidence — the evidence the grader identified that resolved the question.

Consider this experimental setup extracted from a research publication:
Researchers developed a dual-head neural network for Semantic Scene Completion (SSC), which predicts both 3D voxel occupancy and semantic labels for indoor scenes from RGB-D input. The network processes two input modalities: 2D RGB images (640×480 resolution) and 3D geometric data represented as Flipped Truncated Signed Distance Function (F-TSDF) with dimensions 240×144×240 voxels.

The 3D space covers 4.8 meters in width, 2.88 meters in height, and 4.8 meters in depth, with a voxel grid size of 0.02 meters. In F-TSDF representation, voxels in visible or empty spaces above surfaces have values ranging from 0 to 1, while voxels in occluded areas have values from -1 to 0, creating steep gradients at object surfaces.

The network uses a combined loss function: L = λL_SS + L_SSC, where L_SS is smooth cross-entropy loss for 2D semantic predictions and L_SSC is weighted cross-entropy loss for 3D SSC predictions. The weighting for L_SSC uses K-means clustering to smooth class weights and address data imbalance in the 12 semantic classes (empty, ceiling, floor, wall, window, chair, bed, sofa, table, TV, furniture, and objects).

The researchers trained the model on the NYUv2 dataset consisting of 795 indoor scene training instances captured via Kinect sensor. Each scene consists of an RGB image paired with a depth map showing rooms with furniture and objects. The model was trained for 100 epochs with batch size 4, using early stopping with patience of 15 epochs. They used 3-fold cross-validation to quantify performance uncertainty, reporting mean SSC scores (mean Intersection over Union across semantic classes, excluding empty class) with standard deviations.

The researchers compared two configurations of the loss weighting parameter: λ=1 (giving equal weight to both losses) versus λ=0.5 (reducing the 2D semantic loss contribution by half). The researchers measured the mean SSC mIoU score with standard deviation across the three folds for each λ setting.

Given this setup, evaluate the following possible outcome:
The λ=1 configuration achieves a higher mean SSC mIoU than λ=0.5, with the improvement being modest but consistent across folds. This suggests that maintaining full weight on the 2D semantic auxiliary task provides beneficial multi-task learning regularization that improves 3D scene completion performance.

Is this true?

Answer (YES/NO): NO